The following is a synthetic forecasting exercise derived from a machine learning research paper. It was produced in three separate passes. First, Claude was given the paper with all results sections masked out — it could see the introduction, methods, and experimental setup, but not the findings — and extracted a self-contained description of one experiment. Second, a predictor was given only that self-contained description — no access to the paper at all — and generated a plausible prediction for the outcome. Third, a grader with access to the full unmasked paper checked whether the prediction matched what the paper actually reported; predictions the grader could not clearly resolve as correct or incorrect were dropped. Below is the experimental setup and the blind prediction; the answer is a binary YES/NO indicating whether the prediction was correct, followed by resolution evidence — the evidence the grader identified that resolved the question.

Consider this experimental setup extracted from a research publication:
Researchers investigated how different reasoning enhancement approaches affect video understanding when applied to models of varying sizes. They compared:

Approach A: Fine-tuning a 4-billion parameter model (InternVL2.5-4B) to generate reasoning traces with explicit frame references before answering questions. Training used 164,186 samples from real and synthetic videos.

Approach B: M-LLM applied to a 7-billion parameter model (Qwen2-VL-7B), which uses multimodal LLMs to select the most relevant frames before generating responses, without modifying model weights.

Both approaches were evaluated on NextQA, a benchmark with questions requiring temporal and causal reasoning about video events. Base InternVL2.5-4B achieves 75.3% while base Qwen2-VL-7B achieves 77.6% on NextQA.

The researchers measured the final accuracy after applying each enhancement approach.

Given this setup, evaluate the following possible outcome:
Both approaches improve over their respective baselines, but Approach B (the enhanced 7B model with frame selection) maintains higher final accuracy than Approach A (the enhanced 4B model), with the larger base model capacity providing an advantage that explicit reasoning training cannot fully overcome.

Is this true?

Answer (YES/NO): NO